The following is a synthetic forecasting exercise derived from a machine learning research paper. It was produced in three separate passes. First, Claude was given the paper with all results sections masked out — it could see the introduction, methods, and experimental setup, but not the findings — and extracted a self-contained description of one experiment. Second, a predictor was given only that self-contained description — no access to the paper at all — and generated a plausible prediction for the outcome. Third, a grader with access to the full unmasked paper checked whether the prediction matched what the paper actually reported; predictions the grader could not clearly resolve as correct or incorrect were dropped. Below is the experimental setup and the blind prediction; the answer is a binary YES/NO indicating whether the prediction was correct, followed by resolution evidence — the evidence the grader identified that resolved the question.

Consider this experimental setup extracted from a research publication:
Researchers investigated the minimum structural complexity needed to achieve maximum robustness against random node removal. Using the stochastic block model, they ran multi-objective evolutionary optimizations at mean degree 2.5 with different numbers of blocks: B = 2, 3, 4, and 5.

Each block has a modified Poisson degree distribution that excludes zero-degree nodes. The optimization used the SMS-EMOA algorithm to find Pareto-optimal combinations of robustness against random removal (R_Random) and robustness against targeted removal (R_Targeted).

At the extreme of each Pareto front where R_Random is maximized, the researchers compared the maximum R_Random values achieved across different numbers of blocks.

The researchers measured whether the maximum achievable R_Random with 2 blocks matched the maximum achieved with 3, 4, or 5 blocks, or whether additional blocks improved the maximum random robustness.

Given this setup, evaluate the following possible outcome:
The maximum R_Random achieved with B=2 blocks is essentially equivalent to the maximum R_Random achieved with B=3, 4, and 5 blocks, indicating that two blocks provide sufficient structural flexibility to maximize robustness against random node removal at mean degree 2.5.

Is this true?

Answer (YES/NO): YES